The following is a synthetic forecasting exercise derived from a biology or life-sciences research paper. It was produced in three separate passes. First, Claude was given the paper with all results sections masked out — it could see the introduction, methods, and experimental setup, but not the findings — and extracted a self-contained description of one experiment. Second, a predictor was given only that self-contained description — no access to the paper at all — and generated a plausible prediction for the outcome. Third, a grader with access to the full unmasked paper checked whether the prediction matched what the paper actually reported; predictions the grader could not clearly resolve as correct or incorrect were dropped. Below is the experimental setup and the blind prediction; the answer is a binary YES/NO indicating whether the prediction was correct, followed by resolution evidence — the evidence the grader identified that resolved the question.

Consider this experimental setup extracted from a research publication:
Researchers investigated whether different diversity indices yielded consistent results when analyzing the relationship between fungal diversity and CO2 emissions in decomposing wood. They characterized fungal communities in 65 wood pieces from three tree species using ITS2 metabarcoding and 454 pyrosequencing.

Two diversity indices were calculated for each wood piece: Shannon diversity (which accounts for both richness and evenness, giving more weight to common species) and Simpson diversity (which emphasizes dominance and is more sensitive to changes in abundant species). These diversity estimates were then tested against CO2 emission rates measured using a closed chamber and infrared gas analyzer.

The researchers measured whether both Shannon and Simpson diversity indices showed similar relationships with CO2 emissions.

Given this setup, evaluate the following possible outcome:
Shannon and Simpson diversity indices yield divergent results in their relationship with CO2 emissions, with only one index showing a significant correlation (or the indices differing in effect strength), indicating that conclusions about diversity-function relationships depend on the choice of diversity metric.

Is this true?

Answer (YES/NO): NO